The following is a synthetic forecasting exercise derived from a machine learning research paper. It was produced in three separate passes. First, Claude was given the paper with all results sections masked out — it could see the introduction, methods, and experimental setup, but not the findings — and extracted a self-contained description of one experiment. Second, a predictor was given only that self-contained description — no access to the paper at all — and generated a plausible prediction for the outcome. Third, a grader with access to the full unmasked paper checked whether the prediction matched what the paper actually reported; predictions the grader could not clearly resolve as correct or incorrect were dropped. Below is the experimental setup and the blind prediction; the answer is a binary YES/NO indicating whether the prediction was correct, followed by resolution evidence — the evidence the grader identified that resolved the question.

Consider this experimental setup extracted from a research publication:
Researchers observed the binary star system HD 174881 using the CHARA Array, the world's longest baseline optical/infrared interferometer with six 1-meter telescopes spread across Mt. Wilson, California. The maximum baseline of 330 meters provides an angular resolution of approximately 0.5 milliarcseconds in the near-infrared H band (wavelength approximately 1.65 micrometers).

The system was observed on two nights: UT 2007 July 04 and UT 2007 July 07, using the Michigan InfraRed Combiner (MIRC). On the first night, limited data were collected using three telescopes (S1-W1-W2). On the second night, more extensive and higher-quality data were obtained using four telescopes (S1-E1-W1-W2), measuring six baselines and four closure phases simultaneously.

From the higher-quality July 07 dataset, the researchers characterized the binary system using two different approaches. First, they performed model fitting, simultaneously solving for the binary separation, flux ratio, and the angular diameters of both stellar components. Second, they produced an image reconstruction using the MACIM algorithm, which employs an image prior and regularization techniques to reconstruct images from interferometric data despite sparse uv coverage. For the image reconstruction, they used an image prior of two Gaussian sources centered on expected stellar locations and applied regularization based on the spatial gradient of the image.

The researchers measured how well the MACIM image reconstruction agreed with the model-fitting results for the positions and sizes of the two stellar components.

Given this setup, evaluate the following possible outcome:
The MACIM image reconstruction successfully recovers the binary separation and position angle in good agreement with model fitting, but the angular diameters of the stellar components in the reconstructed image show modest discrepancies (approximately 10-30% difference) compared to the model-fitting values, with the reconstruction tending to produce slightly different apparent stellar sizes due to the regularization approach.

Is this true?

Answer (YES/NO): NO